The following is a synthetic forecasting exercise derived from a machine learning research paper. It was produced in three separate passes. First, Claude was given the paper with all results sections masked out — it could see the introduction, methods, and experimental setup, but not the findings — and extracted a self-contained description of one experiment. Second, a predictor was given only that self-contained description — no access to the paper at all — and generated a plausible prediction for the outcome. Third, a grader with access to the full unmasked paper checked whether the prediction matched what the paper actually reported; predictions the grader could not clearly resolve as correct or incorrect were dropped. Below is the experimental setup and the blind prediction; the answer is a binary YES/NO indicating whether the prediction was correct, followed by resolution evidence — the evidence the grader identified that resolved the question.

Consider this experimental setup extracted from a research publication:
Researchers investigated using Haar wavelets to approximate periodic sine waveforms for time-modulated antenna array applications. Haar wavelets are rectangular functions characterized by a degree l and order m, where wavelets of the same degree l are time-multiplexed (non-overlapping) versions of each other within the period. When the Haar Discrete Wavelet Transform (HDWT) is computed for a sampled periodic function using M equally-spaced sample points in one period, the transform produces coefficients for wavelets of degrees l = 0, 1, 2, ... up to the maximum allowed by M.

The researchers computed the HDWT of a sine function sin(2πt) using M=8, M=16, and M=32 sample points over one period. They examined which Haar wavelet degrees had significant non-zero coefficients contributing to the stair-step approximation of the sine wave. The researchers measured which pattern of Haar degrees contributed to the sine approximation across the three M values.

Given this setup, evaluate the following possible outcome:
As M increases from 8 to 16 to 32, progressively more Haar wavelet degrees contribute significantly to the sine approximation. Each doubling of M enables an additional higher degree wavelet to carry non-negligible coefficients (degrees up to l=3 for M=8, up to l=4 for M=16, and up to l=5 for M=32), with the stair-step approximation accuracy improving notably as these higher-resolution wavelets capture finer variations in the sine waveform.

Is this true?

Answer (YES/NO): NO